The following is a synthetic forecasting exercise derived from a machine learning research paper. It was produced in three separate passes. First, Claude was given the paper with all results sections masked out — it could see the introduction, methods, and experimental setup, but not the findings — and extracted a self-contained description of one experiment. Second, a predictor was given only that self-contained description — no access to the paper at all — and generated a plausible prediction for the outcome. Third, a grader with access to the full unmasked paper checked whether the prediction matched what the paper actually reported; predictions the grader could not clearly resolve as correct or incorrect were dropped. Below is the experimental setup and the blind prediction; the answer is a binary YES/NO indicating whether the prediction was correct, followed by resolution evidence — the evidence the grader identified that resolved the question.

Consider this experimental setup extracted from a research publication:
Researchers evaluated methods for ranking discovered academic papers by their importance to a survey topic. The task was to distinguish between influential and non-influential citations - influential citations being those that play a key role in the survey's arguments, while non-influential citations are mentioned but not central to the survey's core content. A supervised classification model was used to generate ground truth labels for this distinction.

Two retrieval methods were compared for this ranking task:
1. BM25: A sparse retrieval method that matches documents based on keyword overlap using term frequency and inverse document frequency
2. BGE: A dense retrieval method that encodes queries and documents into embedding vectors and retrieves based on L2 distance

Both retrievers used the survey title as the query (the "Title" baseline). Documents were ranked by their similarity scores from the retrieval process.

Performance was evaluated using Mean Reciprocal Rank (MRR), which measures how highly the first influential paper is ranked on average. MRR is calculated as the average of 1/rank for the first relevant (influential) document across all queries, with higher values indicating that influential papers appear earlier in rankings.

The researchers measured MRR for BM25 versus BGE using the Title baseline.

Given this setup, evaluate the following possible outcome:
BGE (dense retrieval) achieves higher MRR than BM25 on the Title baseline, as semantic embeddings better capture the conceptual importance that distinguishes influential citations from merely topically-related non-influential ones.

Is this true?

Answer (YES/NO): YES